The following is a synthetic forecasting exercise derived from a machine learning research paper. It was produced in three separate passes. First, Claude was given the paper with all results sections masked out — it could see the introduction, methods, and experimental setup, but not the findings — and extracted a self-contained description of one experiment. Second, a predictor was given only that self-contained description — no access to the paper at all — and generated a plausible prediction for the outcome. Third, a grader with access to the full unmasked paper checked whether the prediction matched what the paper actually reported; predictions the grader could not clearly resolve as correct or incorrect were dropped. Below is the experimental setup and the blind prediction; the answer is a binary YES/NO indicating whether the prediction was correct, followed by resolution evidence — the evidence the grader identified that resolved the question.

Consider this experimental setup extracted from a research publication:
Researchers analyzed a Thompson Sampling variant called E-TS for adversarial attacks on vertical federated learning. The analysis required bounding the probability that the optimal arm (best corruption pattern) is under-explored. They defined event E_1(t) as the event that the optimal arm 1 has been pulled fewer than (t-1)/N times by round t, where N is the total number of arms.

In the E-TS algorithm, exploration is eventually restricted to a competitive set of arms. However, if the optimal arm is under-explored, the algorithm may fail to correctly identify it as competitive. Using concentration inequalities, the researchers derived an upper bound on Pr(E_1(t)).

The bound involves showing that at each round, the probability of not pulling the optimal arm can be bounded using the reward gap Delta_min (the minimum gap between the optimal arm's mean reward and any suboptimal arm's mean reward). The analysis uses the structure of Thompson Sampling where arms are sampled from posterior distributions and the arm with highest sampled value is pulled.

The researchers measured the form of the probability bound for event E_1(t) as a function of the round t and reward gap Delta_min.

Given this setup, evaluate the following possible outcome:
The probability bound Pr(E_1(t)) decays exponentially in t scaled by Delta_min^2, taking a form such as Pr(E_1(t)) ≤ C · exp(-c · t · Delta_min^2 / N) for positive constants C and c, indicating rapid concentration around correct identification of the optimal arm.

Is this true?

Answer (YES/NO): YES